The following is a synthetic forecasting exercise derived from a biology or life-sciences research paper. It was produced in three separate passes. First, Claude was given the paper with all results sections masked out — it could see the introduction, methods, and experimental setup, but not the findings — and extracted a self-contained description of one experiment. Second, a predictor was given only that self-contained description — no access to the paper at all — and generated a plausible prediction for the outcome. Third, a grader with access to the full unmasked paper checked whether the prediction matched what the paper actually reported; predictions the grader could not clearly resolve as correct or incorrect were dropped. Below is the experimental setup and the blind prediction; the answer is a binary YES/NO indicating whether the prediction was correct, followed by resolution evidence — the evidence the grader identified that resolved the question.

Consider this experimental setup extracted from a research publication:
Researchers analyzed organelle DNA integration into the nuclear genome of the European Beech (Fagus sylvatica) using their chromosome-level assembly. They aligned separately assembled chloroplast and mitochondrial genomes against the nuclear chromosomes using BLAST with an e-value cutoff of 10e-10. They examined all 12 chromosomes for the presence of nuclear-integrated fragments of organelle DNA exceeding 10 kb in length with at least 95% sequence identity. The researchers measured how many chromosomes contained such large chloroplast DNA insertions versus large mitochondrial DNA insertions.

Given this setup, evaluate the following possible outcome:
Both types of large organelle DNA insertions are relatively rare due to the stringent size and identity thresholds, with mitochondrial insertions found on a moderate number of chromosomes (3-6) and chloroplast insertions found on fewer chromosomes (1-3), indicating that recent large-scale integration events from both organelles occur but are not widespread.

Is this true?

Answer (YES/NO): NO